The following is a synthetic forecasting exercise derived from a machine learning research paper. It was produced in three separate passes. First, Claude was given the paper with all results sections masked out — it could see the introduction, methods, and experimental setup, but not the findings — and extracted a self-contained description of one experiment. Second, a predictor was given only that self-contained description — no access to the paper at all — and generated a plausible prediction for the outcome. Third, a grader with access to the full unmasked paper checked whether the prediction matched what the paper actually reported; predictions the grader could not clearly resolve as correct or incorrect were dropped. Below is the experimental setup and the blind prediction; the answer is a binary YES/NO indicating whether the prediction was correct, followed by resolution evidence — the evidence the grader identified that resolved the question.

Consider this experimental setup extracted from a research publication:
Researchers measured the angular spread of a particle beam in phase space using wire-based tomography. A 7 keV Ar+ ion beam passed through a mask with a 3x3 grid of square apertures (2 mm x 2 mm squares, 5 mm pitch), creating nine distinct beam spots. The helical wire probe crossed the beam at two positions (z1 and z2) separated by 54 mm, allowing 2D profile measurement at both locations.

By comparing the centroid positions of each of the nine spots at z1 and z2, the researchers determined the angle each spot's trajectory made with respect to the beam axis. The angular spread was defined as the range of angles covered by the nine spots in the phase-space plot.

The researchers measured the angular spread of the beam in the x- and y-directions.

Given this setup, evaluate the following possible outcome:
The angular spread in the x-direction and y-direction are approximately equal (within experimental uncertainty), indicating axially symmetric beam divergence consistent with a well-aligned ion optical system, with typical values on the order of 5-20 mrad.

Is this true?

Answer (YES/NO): NO